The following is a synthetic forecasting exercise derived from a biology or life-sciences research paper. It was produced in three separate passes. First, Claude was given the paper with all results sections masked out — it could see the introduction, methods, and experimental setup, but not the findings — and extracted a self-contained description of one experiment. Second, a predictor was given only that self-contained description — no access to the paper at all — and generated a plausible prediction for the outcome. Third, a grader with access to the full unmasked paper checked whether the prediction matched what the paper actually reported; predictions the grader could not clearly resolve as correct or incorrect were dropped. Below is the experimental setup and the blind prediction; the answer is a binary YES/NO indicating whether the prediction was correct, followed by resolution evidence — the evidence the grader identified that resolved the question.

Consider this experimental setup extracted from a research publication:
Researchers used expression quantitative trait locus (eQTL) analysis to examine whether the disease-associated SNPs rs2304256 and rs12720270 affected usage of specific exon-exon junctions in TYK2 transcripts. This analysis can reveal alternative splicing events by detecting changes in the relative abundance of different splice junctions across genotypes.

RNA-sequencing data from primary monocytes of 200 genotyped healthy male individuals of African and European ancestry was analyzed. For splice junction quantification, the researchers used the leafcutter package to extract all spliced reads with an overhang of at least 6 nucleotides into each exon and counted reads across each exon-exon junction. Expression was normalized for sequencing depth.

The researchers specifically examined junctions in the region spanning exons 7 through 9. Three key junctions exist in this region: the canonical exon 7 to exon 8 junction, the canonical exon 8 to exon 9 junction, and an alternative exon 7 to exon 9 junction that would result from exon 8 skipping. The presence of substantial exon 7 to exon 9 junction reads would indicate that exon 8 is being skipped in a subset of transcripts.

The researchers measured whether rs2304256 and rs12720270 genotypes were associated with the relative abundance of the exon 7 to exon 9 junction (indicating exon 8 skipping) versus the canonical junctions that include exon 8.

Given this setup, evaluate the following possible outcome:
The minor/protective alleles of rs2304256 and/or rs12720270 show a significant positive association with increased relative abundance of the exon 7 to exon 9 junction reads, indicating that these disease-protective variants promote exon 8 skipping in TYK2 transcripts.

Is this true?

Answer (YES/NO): NO